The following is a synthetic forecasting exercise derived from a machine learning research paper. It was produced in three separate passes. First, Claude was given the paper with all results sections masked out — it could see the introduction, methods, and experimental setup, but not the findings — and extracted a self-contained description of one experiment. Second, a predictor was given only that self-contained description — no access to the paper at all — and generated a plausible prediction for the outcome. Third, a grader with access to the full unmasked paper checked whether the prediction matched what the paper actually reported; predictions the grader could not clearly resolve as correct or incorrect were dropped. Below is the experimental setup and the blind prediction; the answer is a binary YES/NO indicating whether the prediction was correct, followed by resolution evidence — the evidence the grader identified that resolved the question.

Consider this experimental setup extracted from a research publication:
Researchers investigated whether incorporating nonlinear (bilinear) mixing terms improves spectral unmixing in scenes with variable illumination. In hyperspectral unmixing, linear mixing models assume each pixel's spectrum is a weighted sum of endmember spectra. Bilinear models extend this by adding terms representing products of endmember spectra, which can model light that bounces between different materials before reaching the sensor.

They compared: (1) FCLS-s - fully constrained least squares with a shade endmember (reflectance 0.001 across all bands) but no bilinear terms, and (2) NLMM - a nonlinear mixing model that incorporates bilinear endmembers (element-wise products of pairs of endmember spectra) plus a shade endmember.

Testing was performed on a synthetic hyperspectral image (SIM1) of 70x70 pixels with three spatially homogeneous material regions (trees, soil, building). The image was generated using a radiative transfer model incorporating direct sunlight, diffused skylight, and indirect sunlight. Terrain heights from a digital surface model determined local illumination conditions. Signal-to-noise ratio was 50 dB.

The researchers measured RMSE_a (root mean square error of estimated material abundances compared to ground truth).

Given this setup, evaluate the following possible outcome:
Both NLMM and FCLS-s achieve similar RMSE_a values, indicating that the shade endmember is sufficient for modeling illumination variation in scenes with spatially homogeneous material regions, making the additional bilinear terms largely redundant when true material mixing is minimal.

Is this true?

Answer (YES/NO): NO